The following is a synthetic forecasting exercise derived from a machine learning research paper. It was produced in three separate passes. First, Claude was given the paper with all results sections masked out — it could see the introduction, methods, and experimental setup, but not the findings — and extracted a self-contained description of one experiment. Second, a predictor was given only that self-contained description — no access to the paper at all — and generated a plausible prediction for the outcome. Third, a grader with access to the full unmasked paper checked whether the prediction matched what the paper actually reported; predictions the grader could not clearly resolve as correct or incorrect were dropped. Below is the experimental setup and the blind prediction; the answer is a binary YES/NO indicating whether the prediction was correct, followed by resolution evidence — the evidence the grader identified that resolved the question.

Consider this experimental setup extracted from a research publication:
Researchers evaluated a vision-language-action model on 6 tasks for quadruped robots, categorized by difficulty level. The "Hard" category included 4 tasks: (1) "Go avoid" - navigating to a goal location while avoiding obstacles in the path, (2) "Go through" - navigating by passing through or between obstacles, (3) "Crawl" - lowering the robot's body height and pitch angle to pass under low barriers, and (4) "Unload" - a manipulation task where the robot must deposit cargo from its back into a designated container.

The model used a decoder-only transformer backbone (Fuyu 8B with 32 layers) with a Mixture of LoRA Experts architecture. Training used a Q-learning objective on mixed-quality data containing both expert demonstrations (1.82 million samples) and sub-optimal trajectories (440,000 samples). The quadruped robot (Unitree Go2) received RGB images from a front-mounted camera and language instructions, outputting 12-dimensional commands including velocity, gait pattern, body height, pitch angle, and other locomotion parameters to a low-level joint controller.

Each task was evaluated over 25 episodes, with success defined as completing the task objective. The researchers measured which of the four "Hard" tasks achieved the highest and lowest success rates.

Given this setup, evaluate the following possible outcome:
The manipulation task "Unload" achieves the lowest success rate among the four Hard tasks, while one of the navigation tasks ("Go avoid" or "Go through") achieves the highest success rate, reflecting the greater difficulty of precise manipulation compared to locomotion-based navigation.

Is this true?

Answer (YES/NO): YES